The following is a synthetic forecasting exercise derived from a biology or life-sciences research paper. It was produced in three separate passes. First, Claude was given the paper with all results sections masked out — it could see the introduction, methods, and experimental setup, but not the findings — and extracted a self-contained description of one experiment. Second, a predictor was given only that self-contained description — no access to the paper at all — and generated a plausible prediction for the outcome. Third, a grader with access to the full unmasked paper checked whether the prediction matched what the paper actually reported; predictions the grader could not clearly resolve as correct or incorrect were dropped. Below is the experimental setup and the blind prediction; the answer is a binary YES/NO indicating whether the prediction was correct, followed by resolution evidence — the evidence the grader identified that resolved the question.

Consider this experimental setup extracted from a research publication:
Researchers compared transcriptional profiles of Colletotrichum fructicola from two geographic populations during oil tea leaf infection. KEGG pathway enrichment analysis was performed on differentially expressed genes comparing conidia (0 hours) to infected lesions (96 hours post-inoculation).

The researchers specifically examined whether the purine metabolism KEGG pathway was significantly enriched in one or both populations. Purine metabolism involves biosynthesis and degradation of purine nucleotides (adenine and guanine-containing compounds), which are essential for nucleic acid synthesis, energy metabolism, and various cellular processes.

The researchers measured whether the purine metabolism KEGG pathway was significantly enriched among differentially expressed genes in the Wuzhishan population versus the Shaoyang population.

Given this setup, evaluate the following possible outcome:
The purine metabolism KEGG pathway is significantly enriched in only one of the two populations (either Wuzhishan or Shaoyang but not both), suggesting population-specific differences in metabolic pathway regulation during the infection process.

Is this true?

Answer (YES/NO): YES